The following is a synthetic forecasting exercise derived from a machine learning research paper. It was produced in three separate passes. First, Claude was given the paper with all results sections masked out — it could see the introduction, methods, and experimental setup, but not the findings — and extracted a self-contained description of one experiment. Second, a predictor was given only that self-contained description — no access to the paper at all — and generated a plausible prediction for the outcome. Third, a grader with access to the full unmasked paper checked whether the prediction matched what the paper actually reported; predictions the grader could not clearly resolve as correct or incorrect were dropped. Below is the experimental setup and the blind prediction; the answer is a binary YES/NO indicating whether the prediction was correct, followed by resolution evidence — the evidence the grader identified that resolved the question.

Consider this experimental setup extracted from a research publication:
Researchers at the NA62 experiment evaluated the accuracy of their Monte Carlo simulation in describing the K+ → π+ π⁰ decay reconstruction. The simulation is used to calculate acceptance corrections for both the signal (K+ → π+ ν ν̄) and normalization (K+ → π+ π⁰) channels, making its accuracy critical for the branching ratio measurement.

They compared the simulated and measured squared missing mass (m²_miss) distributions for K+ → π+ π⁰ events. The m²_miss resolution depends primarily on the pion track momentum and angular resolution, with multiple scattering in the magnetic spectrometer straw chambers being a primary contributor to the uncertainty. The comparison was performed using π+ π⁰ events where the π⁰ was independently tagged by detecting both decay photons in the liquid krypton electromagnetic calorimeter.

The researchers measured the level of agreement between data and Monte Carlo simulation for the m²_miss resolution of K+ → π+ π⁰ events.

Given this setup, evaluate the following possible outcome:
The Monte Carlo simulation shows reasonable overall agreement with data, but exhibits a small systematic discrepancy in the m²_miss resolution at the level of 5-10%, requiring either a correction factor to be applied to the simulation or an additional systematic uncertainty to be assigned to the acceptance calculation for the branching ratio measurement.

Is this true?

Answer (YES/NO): NO